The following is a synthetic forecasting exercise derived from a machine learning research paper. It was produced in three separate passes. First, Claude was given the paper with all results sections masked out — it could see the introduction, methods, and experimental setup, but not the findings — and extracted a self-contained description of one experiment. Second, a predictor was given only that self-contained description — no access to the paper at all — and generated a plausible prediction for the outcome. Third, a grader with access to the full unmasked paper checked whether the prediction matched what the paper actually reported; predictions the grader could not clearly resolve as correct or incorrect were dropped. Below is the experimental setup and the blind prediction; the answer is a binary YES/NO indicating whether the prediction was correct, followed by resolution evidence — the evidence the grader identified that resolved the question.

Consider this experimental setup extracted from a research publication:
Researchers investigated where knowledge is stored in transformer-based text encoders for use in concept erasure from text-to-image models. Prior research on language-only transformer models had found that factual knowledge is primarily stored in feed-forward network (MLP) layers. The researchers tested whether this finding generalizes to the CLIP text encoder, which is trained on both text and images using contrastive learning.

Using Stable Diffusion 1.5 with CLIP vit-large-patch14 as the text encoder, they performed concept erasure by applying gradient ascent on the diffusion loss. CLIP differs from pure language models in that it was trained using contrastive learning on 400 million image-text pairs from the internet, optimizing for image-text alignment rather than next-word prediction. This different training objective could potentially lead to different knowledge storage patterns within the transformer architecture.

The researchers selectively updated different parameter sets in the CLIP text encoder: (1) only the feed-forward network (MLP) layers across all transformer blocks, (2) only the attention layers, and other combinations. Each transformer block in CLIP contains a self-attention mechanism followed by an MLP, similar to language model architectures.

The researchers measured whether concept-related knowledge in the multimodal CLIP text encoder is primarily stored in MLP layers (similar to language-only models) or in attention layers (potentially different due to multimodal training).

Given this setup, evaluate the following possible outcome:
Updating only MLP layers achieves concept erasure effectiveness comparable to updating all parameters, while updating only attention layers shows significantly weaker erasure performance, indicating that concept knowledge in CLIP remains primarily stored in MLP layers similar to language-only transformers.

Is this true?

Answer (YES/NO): NO